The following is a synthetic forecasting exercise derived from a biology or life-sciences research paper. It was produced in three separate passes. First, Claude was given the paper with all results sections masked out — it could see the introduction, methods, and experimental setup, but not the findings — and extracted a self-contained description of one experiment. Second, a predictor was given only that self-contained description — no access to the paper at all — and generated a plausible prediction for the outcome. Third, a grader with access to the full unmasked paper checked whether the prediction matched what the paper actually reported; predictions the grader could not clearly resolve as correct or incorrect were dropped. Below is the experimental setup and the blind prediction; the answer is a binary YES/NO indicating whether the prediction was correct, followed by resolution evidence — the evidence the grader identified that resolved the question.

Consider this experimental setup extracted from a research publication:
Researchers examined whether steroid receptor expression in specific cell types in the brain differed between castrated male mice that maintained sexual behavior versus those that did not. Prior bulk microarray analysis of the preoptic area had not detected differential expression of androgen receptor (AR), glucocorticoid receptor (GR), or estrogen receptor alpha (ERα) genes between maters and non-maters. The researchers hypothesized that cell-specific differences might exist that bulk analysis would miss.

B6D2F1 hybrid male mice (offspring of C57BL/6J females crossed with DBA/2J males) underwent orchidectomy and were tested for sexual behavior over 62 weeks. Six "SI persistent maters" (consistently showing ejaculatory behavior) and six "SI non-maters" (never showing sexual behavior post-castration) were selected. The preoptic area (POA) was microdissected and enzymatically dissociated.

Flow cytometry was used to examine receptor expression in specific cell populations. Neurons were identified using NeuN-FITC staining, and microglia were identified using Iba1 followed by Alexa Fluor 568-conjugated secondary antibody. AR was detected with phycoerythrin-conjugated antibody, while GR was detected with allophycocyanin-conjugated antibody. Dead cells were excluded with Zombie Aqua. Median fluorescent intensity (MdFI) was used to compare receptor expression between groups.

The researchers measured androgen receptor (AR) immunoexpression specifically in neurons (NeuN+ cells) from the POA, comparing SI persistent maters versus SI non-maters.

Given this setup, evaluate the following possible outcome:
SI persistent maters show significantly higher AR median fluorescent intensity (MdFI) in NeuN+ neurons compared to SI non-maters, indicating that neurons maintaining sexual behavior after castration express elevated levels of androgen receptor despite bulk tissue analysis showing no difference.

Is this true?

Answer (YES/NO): NO